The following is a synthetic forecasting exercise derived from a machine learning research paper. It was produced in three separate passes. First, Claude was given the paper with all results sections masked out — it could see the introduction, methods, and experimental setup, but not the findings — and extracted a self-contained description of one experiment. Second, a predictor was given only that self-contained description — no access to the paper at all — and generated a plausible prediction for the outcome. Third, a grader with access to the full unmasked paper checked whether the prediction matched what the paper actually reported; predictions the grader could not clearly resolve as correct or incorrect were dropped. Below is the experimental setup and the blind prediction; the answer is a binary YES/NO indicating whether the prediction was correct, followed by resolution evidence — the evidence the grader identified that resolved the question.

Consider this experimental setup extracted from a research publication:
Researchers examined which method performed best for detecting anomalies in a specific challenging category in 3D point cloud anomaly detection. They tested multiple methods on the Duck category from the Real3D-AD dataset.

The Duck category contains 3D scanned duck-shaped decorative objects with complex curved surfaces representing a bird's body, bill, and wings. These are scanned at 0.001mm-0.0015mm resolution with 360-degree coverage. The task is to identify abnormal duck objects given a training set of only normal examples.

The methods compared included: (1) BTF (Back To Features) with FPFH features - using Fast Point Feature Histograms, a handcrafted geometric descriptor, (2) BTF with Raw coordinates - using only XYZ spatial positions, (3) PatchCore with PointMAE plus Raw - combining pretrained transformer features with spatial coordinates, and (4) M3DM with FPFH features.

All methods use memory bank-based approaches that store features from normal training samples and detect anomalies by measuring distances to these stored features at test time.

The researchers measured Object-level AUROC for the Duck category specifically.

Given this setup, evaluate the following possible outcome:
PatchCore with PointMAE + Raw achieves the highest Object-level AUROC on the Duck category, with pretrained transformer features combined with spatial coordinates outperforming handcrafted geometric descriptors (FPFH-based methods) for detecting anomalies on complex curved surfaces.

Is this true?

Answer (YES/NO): NO